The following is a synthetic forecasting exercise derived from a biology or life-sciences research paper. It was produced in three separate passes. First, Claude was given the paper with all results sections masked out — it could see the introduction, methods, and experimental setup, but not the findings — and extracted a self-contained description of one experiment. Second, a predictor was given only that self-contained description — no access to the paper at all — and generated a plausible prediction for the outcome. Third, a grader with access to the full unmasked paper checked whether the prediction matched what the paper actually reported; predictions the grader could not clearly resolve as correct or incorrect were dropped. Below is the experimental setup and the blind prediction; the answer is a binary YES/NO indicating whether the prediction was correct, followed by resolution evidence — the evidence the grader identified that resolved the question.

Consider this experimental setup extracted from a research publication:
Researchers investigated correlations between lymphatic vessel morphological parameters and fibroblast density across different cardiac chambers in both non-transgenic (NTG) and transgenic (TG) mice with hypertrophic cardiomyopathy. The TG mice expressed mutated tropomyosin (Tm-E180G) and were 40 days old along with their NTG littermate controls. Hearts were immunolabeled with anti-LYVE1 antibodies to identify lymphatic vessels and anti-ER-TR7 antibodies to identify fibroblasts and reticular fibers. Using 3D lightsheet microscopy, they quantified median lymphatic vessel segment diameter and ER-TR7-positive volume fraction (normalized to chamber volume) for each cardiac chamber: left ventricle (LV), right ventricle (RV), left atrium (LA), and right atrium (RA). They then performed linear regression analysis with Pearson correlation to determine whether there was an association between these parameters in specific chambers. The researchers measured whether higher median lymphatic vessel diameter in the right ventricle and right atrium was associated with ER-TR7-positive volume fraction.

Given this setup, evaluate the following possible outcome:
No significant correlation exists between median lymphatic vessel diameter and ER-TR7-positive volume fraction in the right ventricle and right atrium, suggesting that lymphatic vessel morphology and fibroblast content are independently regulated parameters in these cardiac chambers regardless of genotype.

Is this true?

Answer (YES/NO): NO